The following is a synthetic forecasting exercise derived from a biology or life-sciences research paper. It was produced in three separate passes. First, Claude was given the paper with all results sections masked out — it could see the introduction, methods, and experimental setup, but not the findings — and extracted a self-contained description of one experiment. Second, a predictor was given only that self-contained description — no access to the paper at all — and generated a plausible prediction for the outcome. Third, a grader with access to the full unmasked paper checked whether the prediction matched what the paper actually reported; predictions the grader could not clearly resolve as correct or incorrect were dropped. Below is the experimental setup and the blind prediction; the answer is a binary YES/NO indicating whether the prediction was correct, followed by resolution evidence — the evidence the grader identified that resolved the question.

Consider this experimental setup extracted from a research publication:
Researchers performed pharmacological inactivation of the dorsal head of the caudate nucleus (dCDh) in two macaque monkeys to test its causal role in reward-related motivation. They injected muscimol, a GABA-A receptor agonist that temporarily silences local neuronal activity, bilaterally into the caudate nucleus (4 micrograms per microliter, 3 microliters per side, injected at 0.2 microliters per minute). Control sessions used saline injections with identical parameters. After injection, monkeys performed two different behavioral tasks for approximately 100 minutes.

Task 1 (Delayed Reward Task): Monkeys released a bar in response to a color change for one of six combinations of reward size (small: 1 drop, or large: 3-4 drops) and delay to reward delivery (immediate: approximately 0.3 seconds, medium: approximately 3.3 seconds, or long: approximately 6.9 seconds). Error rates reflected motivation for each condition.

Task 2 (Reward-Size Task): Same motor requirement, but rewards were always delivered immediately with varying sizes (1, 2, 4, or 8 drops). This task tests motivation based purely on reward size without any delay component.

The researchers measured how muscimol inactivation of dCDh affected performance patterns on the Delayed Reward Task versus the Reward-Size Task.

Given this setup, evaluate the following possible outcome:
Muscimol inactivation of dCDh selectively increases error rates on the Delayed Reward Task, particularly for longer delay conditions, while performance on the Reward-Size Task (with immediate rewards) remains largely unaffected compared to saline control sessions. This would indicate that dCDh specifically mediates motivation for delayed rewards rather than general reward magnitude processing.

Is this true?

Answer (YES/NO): NO